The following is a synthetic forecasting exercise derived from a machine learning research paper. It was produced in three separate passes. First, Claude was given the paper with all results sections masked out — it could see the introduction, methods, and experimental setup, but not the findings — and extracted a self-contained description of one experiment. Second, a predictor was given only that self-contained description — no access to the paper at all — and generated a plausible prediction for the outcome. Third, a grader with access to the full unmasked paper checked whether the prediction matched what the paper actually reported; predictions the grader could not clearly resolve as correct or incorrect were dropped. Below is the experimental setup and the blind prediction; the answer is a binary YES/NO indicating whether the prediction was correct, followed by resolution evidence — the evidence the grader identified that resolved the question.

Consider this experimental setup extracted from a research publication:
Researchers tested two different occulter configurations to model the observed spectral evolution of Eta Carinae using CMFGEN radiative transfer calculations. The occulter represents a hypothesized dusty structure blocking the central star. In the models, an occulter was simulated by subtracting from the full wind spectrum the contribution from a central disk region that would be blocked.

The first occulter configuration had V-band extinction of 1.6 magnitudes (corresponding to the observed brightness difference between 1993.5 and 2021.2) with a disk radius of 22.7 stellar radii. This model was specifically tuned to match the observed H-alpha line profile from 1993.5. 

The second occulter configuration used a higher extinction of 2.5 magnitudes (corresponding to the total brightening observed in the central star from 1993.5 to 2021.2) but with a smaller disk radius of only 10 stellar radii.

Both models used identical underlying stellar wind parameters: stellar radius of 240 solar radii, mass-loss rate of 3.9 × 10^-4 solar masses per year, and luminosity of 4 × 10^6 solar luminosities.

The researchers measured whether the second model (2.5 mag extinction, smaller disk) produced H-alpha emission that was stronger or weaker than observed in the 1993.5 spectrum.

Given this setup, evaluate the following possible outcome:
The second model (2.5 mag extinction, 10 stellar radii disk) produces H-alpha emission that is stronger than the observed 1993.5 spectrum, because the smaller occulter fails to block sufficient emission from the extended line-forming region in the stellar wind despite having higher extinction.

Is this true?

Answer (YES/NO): YES